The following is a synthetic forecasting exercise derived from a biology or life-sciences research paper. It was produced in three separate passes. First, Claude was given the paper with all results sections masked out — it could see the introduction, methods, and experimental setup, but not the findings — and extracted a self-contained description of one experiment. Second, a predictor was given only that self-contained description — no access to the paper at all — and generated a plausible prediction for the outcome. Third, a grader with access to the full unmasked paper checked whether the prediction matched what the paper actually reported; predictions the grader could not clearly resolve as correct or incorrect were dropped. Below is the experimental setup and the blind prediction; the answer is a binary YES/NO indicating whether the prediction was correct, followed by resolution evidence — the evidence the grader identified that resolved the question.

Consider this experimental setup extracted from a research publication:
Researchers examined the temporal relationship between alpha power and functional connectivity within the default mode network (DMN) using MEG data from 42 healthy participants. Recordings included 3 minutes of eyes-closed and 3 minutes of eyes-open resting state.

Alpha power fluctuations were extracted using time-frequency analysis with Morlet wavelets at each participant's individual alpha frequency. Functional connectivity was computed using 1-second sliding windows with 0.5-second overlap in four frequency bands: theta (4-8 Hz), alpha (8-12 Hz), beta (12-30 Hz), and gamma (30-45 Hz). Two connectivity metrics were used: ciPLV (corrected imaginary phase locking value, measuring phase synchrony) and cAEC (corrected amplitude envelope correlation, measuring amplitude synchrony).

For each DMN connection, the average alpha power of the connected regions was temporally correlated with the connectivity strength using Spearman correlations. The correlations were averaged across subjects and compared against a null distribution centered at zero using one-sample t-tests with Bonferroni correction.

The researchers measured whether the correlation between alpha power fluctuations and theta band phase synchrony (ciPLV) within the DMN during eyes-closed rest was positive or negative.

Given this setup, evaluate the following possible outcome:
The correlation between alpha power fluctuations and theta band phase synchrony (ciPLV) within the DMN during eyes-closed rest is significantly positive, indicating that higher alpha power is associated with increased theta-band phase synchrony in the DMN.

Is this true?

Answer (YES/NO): NO